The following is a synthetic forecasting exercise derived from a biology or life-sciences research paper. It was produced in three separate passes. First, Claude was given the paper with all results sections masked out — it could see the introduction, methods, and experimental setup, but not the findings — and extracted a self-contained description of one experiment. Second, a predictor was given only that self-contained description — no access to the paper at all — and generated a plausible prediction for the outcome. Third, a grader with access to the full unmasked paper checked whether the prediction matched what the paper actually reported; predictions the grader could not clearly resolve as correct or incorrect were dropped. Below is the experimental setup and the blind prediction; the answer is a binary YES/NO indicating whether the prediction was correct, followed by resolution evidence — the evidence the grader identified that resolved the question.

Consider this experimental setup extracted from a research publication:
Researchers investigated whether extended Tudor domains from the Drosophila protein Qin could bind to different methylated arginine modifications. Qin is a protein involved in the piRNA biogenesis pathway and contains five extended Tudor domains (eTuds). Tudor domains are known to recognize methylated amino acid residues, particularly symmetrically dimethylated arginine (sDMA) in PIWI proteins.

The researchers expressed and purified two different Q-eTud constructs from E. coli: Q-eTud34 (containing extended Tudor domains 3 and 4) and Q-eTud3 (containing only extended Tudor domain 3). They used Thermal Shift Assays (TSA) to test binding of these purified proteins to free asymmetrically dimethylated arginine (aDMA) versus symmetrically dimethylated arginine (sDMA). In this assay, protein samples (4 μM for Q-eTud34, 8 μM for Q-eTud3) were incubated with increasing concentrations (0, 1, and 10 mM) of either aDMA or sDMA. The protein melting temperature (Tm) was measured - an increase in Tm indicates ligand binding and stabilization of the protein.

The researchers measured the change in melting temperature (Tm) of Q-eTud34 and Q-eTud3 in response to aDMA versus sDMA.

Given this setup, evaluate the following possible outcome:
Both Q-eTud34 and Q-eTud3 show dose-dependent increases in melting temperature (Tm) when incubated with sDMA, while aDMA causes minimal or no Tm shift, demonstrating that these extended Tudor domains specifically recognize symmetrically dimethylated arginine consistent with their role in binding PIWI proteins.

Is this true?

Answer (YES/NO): NO